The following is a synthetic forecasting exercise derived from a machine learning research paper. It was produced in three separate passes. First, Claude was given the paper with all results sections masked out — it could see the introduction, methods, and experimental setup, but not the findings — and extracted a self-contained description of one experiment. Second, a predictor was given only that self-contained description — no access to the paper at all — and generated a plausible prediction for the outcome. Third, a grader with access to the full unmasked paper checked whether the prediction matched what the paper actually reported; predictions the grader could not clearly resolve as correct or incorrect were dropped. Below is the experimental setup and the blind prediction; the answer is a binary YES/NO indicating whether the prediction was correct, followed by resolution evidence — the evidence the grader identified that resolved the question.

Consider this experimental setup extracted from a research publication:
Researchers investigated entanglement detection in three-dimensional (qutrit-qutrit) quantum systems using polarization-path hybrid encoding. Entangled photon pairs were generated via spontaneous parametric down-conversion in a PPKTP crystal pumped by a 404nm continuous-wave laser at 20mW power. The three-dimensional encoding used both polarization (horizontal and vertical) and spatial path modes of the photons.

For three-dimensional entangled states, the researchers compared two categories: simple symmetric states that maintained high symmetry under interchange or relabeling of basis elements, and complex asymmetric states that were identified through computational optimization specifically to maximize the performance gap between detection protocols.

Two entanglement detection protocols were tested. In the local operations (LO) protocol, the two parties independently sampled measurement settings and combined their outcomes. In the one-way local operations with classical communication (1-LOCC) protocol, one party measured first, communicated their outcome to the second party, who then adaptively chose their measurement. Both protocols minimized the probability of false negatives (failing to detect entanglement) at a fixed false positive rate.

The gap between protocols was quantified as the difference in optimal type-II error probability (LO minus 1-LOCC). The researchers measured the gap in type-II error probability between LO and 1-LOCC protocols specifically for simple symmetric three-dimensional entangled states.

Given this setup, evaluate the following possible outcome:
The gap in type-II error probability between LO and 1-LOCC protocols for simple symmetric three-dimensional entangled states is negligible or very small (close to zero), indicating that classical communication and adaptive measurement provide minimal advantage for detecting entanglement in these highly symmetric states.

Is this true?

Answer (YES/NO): YES